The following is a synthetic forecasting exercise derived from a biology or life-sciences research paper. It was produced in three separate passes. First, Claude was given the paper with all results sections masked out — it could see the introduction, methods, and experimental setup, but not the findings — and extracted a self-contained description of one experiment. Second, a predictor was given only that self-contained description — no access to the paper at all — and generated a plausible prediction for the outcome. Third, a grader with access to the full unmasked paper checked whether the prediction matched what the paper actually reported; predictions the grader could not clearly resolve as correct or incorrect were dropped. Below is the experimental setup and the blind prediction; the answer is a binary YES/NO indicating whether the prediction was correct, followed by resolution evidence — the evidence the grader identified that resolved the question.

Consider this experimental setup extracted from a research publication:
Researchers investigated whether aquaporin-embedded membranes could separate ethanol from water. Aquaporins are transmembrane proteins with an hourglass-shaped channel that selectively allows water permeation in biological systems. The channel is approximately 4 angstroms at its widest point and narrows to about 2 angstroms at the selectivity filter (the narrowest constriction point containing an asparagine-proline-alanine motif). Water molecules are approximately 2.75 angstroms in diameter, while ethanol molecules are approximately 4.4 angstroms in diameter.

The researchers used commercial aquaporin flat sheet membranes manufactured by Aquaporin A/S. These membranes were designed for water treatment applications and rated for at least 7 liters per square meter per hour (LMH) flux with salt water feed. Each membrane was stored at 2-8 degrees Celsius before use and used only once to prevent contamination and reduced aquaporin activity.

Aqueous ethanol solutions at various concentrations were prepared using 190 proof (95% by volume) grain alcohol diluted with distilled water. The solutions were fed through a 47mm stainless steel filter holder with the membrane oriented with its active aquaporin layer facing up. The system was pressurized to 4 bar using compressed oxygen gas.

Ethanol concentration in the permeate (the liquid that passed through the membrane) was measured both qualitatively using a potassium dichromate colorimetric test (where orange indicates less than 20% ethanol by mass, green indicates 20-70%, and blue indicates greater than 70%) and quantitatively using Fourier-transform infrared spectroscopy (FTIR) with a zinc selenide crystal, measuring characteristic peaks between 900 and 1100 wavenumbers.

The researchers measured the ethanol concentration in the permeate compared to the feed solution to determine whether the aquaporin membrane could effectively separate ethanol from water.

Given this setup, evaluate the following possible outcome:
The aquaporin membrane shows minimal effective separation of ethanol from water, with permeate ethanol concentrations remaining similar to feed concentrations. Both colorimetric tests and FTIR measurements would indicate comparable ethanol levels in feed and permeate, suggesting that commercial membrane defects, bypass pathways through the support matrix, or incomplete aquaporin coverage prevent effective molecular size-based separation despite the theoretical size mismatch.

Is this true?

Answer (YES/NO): YES